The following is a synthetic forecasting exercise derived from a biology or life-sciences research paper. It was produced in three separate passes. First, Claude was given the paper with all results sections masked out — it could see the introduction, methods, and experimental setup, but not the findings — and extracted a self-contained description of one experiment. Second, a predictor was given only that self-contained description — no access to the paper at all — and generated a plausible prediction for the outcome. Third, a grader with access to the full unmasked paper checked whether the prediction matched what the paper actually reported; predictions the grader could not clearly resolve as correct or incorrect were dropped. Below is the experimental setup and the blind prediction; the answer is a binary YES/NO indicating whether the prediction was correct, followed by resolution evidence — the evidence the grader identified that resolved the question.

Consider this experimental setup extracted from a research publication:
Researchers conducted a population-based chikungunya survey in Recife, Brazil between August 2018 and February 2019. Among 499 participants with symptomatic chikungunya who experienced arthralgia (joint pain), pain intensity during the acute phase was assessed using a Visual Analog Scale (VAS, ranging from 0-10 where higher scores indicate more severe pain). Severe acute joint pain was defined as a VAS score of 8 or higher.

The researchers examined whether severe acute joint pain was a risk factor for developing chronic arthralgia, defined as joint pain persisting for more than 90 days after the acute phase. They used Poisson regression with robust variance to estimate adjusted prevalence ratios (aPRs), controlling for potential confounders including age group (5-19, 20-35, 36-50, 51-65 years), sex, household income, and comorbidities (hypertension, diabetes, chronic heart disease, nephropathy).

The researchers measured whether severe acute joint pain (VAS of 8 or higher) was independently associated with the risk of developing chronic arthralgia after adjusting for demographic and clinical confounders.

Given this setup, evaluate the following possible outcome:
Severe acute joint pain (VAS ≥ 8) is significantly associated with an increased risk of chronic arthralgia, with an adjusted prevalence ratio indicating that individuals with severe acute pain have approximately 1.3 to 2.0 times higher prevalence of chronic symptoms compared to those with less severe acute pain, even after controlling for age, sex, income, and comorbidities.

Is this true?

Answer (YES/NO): NO